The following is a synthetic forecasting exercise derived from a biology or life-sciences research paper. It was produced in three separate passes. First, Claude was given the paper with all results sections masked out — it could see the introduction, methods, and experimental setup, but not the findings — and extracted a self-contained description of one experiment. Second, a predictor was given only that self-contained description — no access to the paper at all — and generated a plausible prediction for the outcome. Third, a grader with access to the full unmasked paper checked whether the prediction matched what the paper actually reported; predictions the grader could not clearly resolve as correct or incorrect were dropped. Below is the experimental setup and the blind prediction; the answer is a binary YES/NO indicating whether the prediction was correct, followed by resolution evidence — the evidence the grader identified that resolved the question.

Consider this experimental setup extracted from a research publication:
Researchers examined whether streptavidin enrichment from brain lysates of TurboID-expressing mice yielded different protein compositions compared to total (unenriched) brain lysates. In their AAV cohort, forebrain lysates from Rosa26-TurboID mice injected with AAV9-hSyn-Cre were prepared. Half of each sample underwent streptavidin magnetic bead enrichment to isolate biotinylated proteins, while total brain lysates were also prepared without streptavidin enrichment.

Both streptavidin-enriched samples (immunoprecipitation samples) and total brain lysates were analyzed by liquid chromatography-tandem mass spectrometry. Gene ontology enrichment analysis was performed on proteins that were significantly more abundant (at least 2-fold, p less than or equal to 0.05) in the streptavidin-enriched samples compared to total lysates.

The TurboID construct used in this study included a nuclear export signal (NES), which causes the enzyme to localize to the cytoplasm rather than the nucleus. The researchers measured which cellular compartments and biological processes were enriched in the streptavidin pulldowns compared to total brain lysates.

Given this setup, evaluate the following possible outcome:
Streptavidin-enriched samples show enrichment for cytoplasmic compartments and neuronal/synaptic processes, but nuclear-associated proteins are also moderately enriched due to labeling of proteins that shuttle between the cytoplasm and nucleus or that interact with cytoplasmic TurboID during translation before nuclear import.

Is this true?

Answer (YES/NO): NO